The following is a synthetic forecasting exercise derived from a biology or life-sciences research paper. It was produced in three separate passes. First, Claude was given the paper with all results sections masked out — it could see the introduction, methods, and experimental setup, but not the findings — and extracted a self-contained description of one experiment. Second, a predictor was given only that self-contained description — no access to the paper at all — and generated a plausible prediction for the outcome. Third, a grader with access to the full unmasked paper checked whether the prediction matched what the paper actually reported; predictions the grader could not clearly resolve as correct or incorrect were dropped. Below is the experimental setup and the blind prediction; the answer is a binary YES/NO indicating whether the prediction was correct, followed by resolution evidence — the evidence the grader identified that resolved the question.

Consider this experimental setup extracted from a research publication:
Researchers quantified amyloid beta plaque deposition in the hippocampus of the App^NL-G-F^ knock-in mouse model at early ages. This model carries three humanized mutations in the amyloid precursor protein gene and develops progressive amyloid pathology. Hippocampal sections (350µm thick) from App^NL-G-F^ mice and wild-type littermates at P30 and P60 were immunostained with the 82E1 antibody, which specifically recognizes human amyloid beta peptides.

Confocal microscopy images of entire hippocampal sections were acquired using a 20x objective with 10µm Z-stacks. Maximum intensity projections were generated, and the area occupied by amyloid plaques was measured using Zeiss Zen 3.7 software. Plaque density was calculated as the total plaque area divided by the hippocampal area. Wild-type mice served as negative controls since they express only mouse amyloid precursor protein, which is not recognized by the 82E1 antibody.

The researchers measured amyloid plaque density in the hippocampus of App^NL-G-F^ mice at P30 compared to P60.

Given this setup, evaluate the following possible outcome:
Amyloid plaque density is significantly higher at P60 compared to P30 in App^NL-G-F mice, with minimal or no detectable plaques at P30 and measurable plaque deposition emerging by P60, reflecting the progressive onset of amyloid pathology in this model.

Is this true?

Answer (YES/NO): YES